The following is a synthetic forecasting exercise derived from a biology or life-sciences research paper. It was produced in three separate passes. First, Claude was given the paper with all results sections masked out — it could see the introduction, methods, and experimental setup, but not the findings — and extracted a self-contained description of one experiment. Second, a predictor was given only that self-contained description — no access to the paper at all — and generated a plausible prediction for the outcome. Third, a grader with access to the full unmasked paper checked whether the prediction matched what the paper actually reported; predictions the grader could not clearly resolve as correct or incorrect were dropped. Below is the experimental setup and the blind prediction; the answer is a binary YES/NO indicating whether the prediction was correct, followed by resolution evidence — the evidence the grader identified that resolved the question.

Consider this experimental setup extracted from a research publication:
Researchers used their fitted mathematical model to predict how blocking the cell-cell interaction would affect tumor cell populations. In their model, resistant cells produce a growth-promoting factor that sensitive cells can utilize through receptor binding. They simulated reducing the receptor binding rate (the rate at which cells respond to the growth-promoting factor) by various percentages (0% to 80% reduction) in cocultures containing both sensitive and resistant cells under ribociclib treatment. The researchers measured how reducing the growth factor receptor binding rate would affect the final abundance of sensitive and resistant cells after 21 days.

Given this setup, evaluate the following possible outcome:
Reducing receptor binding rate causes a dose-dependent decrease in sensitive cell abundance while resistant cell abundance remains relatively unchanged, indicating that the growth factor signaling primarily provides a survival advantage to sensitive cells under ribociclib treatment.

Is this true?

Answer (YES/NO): NO